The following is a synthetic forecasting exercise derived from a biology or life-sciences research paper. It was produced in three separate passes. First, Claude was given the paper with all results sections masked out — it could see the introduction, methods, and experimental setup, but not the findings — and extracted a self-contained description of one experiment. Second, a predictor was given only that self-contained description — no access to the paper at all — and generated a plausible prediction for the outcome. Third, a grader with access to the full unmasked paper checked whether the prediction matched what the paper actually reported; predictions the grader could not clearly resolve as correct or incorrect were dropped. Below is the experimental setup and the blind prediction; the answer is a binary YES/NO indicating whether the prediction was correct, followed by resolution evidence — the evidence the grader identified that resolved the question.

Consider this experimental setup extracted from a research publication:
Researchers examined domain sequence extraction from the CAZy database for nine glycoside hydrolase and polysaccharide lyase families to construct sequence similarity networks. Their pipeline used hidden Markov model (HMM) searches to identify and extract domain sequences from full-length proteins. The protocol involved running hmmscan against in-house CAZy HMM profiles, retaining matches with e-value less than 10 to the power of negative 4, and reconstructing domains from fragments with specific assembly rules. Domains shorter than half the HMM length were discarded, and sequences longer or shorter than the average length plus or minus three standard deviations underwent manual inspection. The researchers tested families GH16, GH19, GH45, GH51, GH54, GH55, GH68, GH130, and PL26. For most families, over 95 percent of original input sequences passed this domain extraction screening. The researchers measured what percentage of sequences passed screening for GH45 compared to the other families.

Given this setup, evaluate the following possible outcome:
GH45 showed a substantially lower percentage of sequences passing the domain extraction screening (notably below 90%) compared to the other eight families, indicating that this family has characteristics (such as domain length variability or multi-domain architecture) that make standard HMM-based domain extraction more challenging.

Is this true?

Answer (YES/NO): YES